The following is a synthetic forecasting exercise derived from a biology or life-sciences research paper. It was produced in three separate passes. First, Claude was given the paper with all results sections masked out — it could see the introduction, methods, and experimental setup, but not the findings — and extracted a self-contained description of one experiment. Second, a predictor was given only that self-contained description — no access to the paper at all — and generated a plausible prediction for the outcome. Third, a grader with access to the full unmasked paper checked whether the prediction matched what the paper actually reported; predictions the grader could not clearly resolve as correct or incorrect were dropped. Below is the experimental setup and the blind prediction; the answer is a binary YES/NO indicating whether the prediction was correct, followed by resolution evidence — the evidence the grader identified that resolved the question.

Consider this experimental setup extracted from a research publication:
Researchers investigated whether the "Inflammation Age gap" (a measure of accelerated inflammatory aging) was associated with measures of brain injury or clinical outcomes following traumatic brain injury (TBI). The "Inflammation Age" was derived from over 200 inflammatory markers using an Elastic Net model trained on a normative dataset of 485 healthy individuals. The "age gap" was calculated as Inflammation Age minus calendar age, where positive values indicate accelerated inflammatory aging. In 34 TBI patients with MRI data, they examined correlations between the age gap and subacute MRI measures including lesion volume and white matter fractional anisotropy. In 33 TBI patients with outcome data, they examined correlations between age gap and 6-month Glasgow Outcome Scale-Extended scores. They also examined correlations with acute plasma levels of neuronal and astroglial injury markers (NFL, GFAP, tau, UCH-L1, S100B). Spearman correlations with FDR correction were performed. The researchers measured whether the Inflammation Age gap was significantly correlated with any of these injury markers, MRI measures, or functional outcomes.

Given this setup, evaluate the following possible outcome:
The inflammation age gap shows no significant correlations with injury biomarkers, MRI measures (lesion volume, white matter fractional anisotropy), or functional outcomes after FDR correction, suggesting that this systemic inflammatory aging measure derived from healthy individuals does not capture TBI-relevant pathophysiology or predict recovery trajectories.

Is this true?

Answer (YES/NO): YES